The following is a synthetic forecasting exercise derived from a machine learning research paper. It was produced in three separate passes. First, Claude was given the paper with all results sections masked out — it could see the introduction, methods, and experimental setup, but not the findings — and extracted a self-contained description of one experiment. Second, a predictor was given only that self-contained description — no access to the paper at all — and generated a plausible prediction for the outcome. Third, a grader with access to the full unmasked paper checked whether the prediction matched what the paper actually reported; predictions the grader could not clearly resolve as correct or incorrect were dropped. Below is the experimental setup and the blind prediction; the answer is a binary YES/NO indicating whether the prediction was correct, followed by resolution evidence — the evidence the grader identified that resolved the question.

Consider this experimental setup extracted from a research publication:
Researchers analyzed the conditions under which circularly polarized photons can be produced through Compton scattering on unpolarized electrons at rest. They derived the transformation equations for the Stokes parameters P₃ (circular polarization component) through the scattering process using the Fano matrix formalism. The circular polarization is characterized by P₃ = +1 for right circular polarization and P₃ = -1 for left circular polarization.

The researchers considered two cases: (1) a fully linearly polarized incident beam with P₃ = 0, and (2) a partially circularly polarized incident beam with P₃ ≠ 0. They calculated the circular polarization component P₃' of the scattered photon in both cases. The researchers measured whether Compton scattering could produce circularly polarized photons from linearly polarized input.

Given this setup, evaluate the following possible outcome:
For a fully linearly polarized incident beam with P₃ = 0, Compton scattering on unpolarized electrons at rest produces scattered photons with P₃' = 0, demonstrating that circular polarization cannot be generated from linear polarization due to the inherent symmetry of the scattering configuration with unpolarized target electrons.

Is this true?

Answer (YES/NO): YES